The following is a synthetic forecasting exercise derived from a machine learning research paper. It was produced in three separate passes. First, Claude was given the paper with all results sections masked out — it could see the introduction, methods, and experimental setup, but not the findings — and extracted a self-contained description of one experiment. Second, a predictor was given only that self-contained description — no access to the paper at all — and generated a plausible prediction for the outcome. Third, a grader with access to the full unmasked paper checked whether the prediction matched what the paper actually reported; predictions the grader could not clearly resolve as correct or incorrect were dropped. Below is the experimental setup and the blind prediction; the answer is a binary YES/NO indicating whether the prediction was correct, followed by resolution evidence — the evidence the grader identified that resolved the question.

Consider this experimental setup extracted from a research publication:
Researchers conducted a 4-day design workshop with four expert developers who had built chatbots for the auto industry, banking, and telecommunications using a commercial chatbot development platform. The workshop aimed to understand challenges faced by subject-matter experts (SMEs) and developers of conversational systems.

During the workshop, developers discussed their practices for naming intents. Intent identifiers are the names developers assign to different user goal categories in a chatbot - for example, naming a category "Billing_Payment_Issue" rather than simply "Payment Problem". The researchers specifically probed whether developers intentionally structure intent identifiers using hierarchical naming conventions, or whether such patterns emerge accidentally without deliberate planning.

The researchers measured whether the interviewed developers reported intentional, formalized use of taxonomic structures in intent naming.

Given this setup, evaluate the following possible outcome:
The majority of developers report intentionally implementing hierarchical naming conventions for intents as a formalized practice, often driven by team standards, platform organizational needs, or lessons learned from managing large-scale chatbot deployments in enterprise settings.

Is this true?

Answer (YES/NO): YES